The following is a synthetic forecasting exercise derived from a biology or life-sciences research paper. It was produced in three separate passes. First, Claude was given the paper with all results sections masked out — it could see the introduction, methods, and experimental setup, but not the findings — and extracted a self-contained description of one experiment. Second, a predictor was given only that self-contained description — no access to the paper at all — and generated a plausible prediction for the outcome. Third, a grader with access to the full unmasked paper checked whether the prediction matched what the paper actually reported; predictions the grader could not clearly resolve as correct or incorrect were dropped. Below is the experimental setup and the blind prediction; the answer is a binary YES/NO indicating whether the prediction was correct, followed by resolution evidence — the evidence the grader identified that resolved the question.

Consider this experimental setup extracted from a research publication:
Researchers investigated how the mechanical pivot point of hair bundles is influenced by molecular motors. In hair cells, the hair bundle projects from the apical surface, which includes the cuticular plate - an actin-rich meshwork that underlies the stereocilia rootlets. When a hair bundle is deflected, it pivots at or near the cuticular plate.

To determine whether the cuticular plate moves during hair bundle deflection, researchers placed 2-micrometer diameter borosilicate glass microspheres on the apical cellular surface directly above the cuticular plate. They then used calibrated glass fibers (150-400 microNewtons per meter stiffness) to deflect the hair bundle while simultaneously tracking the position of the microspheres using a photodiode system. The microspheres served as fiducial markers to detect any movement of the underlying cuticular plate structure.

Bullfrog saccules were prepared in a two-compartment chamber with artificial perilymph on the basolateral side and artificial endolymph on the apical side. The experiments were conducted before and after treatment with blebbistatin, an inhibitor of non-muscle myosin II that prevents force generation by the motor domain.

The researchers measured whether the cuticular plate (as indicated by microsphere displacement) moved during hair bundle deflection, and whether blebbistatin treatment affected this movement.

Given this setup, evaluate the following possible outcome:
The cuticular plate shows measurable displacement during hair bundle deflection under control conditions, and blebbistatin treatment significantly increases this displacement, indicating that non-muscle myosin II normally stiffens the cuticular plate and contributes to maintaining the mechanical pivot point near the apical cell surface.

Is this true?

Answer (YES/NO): NO